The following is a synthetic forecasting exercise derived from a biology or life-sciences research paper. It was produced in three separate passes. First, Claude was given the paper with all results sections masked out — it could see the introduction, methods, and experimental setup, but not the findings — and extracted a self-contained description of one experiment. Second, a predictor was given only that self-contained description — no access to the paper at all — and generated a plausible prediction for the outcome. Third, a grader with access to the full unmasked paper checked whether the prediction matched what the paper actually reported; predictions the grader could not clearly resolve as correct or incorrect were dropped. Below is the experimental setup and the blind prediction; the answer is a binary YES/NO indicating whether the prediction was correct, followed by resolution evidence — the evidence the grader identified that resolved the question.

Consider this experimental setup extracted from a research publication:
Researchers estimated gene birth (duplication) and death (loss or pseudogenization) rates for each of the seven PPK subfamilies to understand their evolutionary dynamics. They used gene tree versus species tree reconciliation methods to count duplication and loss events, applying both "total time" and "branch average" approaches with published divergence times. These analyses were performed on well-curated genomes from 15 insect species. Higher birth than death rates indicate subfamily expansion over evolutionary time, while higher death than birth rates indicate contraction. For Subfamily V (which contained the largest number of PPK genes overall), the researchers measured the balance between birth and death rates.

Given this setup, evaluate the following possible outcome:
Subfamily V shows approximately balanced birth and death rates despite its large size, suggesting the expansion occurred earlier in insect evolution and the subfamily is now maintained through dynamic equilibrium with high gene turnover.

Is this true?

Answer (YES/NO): NO